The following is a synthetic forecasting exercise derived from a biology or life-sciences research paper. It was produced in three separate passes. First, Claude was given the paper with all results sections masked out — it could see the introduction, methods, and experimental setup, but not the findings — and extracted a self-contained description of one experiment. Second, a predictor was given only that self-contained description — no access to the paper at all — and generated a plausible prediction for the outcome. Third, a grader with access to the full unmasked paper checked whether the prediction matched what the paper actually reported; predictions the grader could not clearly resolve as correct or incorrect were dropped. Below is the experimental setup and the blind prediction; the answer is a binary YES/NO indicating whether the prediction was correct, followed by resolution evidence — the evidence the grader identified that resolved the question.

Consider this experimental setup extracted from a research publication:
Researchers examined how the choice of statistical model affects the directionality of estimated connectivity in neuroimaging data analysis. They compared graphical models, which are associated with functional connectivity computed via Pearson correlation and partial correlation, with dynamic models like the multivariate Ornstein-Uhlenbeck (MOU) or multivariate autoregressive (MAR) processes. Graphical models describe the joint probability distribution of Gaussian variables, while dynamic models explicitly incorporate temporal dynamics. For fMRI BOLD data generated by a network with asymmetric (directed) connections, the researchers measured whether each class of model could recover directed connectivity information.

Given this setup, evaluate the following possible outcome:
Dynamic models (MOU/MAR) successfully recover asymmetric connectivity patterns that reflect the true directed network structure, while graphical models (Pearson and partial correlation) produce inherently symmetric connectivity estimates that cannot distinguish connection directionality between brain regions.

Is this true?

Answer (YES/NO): NO